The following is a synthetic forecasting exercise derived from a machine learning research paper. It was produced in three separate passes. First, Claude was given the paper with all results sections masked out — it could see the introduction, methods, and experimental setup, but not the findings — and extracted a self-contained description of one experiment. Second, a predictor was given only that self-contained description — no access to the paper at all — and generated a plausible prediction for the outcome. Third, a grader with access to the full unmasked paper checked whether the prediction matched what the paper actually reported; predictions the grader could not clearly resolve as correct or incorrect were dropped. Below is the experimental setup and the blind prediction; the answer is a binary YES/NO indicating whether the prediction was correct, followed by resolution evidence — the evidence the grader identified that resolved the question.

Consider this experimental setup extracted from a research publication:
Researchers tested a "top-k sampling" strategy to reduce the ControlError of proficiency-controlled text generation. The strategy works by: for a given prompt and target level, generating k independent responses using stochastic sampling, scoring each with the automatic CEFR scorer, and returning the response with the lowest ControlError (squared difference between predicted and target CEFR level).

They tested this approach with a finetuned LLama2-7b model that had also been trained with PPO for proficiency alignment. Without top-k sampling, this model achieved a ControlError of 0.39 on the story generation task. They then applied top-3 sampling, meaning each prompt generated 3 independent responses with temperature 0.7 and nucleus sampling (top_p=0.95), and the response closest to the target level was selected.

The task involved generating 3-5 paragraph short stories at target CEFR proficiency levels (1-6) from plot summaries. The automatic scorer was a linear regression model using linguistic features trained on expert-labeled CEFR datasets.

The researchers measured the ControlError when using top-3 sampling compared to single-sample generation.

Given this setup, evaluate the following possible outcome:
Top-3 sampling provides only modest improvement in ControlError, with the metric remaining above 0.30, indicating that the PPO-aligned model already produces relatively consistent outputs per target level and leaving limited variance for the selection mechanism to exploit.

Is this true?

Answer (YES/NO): NO